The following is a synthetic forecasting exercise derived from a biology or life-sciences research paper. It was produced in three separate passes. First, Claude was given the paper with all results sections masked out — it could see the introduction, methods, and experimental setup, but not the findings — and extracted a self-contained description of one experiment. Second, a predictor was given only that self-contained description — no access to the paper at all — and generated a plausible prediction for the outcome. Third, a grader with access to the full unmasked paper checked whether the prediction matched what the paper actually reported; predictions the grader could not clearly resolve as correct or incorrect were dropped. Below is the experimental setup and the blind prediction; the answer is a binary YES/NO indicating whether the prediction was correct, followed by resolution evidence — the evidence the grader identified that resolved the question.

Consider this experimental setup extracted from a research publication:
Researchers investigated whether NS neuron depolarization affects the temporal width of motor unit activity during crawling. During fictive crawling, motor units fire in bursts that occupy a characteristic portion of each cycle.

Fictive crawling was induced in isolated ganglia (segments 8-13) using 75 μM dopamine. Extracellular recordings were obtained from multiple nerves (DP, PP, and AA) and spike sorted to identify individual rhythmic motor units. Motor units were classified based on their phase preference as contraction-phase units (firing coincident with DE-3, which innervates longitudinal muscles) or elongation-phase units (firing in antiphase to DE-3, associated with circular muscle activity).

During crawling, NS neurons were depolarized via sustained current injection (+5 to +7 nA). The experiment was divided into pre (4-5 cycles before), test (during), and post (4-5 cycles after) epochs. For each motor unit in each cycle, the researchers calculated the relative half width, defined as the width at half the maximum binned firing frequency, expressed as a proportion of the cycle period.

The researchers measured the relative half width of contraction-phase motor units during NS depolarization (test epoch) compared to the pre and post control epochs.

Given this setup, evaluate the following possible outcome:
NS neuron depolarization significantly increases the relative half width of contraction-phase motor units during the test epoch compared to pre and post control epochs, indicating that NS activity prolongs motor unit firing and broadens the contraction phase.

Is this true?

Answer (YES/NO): NO